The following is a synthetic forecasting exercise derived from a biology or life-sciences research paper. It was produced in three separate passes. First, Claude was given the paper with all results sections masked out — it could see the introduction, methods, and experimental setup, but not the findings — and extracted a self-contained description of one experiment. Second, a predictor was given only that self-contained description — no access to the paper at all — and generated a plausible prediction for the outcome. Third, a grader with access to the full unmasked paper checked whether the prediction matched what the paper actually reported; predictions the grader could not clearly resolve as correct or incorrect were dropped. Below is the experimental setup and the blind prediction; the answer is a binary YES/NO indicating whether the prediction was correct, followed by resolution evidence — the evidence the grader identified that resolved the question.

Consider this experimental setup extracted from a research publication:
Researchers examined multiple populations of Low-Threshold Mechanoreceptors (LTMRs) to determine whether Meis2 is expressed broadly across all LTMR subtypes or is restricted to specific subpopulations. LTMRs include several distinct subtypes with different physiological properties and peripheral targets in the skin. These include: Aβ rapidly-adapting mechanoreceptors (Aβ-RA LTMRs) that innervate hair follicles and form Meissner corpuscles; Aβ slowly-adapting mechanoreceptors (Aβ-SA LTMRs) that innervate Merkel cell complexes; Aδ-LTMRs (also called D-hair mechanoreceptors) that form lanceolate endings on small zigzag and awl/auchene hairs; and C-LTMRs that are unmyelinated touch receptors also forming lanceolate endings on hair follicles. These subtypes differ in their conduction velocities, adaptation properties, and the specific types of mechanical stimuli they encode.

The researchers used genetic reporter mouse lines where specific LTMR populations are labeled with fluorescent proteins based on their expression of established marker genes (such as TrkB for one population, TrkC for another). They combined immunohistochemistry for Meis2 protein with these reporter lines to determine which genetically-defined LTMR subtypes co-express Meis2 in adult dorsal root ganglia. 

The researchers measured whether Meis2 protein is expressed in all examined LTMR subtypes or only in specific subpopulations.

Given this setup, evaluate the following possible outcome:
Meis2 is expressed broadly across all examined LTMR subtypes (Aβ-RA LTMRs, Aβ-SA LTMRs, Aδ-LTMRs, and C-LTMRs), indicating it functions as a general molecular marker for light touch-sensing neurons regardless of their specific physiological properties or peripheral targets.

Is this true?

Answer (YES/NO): NO